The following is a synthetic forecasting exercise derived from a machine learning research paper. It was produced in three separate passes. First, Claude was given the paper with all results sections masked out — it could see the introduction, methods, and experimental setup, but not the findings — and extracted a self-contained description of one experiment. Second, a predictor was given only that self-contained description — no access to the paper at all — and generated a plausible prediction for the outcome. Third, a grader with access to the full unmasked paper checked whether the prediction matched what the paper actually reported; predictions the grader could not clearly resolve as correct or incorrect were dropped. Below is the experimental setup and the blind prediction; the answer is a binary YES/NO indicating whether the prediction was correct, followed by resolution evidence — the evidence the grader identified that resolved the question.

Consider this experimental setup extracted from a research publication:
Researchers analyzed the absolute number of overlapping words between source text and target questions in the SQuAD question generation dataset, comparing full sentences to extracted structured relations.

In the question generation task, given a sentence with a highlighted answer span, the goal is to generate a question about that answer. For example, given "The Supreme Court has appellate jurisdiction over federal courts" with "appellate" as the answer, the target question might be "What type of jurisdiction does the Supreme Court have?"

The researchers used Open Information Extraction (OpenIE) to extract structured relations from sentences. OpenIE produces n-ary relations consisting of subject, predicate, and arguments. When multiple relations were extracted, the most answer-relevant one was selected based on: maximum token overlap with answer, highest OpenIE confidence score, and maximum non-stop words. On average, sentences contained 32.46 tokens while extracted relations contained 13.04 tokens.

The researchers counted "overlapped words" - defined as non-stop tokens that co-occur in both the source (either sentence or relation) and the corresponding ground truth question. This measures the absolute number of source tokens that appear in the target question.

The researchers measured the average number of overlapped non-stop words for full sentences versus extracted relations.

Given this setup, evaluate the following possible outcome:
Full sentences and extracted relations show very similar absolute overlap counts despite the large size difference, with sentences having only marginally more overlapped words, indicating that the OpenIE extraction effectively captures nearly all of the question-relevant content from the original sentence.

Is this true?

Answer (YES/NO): NO